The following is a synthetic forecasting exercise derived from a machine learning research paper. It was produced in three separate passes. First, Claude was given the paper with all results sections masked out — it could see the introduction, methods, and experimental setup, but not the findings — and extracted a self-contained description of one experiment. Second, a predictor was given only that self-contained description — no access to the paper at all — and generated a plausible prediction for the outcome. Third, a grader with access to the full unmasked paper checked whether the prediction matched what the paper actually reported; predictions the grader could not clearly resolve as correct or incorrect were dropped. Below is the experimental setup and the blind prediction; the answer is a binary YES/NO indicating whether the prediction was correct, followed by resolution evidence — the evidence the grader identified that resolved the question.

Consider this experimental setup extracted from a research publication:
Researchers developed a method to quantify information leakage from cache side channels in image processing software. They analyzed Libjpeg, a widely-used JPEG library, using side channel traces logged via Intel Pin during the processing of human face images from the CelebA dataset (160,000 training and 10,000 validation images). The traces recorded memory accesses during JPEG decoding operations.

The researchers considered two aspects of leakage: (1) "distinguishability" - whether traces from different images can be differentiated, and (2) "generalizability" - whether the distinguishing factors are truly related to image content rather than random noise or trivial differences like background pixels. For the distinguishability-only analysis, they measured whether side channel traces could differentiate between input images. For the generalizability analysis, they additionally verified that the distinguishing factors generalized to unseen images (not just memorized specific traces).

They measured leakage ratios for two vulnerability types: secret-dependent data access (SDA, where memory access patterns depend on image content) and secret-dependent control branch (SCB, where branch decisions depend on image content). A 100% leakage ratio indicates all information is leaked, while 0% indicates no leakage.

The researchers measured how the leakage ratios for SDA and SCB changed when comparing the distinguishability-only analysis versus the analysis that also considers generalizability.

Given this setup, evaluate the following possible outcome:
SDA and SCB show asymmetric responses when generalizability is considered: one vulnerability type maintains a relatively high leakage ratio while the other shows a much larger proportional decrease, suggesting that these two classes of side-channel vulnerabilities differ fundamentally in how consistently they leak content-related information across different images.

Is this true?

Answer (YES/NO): YES